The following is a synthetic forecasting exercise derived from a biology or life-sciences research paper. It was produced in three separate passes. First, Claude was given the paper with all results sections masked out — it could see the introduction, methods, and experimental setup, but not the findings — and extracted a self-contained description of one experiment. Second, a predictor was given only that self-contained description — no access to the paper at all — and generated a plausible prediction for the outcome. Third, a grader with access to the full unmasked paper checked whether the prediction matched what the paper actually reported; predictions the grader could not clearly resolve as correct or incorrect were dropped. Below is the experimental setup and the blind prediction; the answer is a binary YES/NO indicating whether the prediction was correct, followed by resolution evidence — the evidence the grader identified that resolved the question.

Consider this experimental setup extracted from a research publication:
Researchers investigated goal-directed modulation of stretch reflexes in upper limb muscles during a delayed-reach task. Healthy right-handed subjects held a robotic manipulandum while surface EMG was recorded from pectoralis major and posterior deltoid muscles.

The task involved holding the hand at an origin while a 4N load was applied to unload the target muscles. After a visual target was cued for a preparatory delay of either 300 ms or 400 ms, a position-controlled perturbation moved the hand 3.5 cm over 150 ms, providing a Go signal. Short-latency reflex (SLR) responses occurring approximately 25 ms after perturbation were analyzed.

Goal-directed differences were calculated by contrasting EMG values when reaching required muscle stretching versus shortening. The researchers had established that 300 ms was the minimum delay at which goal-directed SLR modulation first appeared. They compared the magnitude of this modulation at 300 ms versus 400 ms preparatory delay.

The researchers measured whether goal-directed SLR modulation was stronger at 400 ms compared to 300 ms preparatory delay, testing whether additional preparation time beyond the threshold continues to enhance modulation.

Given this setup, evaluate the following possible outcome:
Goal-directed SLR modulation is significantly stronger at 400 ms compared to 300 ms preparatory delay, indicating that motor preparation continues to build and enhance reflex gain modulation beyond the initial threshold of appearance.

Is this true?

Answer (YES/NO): NO